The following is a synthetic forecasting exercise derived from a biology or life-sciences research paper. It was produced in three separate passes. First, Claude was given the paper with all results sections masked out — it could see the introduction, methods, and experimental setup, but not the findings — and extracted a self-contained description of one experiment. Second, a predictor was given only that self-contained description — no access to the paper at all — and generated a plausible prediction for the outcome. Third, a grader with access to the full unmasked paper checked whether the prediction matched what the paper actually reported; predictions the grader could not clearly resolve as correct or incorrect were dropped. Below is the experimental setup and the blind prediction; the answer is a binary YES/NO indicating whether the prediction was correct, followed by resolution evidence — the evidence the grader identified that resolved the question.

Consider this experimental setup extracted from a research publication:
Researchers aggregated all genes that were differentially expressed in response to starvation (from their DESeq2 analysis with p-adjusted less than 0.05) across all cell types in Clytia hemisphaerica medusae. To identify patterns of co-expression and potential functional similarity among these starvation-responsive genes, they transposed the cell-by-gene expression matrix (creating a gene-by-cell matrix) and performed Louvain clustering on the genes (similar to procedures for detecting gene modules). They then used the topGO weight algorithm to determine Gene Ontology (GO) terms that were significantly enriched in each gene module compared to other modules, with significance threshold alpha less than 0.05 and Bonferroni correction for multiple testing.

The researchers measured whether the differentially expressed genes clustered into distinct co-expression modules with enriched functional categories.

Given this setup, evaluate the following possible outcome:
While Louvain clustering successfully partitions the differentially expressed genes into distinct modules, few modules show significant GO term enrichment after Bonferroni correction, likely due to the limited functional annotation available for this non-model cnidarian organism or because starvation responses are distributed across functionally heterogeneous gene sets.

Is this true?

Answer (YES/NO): NO